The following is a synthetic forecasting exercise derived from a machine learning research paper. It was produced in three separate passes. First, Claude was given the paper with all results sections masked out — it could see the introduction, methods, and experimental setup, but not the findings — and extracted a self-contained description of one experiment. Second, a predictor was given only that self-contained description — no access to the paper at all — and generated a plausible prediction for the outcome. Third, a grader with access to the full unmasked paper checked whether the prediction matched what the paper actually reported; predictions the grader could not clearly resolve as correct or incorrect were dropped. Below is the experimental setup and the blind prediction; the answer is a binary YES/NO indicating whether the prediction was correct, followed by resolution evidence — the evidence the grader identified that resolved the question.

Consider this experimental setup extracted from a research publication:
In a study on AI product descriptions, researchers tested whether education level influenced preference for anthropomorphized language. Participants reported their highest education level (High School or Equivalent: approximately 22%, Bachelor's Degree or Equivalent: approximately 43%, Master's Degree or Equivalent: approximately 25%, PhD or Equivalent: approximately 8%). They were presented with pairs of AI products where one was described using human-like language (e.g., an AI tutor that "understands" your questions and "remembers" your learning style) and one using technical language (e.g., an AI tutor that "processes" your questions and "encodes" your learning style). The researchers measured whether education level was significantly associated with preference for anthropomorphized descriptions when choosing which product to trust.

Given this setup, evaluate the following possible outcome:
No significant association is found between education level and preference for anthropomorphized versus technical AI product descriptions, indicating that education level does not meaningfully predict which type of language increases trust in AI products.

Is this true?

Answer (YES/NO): YES